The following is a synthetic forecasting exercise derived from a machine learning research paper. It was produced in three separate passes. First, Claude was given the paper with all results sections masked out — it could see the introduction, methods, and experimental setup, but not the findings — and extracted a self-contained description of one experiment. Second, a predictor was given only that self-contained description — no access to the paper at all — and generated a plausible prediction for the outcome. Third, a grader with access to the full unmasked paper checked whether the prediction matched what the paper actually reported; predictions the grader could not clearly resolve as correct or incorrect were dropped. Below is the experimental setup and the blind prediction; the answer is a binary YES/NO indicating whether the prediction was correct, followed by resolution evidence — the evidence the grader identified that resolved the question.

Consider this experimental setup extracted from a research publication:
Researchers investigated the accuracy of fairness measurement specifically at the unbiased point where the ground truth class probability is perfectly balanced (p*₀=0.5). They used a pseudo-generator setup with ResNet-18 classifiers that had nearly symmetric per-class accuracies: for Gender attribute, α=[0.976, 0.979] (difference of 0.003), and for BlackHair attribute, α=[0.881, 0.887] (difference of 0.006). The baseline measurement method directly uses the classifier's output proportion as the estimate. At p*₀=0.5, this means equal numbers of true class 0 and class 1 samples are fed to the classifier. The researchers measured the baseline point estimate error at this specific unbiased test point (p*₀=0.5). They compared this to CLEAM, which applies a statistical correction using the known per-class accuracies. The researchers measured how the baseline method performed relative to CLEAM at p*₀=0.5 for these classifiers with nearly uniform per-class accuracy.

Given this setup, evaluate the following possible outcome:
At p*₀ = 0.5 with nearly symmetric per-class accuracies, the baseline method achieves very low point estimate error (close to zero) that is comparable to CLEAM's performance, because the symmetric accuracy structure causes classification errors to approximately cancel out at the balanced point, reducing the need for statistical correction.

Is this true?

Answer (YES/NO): NO